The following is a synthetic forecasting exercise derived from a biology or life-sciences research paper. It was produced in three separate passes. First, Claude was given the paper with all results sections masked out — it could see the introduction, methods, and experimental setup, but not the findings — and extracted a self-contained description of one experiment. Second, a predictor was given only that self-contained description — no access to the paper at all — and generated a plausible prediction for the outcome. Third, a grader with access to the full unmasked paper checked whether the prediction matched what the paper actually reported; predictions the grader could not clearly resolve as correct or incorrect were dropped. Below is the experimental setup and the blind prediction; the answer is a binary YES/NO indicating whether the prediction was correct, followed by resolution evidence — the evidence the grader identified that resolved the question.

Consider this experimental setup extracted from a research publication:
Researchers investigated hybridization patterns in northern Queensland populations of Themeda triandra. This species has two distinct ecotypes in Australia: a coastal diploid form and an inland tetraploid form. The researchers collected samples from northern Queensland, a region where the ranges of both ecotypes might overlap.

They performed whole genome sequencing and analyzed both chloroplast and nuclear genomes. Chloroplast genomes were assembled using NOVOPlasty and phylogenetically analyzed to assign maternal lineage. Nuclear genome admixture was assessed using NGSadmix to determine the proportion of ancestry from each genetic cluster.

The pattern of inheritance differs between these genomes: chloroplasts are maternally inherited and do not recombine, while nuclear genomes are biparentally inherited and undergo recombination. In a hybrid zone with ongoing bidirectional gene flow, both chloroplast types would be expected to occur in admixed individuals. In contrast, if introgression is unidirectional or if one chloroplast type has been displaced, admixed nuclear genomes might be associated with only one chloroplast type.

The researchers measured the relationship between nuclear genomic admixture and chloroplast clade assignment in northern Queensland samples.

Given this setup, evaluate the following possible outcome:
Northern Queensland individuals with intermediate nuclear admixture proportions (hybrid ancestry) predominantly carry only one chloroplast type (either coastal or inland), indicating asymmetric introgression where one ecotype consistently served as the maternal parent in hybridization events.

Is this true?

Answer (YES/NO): NO